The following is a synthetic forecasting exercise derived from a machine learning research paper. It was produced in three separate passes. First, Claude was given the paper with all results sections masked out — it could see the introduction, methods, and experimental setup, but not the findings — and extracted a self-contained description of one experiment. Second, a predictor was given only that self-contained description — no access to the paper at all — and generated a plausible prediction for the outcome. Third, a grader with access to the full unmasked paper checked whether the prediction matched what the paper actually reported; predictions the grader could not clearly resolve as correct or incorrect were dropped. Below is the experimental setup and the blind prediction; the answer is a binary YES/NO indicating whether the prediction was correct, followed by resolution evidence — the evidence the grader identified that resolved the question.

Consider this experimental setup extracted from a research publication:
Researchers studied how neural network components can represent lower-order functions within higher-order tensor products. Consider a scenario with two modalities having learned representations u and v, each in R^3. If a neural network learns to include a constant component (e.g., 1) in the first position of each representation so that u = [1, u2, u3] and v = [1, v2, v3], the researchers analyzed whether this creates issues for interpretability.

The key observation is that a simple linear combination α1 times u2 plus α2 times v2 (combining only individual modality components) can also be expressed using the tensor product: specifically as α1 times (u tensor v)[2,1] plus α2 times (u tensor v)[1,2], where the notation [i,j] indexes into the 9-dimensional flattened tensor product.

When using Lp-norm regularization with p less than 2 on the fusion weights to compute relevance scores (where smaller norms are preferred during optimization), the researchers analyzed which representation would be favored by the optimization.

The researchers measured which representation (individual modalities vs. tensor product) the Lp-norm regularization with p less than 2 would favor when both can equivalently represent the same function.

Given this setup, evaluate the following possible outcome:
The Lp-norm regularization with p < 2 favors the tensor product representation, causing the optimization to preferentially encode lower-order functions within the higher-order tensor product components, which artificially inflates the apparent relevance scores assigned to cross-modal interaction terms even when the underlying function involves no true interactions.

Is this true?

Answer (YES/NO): YES